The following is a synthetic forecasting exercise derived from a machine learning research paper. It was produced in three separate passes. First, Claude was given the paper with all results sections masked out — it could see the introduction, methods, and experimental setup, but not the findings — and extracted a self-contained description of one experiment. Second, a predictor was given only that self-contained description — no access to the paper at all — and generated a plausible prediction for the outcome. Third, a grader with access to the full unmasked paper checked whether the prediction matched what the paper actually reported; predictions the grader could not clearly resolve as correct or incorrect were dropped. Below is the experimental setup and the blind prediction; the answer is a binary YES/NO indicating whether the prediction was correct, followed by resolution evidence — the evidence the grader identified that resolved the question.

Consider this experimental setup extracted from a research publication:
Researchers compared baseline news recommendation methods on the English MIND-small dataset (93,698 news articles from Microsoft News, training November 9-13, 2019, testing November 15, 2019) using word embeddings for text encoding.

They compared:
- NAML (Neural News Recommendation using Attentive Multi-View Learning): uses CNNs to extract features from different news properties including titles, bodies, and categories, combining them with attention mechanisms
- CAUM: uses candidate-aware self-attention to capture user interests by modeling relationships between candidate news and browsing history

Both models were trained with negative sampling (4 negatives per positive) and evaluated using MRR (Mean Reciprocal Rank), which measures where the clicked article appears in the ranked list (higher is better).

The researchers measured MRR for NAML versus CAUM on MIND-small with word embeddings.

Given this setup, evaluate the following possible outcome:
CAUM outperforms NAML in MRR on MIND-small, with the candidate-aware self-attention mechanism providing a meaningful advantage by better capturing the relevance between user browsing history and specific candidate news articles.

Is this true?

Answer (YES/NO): NO